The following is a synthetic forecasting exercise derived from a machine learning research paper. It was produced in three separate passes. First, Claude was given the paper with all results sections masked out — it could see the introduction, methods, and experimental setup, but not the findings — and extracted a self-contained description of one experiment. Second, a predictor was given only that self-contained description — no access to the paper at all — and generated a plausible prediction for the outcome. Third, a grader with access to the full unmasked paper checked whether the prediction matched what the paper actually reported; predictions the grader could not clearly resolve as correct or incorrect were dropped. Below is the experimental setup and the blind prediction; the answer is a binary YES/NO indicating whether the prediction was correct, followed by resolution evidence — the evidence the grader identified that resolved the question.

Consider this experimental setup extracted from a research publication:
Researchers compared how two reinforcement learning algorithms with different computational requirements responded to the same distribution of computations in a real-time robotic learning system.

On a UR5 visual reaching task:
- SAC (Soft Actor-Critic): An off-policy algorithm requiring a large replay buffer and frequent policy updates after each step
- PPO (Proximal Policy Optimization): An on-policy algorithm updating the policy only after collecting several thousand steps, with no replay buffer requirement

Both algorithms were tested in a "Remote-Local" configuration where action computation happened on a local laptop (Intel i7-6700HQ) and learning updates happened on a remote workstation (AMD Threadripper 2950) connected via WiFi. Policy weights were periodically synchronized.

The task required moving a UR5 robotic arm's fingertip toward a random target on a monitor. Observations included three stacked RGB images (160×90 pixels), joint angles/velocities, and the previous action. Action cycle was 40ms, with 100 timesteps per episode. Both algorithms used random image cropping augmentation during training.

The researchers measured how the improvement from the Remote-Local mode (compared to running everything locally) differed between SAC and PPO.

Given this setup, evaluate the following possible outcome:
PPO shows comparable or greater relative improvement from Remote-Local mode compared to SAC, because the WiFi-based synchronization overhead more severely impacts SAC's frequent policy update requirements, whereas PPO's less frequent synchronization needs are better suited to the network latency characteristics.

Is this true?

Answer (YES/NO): NO